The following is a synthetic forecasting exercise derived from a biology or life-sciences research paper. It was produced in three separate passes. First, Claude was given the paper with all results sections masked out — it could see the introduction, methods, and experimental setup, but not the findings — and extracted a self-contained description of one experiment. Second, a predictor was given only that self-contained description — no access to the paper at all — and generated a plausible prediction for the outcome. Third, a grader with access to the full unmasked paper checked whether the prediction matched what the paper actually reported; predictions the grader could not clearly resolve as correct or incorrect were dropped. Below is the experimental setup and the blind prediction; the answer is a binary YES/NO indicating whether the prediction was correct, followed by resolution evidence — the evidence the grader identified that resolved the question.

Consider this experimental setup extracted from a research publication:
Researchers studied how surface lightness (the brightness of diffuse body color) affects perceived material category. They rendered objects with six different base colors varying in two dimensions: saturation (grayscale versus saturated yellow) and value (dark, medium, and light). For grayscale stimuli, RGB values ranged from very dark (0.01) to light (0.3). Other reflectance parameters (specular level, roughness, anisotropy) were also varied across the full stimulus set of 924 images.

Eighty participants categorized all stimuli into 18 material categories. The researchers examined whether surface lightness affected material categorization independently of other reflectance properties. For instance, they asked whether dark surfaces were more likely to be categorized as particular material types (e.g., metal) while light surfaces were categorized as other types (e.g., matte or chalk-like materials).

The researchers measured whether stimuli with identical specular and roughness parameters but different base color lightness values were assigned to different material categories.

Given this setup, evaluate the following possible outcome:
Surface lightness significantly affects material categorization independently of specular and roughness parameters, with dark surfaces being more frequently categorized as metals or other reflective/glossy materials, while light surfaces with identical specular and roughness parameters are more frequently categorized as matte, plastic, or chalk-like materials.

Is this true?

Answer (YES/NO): NO